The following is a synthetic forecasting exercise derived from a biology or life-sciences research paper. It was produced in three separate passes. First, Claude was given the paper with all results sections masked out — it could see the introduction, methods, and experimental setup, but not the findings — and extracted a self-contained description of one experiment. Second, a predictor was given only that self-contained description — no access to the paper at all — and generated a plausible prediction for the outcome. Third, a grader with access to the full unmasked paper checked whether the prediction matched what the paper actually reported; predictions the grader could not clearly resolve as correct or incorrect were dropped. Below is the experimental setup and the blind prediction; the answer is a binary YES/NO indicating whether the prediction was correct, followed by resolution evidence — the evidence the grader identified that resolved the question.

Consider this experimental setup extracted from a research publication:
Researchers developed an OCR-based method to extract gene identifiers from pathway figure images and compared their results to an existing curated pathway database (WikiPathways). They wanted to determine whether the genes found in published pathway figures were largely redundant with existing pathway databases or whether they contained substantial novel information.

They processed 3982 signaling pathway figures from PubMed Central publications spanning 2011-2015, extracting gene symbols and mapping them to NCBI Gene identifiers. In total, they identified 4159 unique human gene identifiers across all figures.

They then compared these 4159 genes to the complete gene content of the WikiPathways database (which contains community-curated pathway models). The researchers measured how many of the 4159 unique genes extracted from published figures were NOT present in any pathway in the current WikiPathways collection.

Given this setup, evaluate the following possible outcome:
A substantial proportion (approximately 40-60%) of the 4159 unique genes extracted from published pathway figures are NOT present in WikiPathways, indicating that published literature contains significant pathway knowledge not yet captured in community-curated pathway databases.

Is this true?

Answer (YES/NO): NO